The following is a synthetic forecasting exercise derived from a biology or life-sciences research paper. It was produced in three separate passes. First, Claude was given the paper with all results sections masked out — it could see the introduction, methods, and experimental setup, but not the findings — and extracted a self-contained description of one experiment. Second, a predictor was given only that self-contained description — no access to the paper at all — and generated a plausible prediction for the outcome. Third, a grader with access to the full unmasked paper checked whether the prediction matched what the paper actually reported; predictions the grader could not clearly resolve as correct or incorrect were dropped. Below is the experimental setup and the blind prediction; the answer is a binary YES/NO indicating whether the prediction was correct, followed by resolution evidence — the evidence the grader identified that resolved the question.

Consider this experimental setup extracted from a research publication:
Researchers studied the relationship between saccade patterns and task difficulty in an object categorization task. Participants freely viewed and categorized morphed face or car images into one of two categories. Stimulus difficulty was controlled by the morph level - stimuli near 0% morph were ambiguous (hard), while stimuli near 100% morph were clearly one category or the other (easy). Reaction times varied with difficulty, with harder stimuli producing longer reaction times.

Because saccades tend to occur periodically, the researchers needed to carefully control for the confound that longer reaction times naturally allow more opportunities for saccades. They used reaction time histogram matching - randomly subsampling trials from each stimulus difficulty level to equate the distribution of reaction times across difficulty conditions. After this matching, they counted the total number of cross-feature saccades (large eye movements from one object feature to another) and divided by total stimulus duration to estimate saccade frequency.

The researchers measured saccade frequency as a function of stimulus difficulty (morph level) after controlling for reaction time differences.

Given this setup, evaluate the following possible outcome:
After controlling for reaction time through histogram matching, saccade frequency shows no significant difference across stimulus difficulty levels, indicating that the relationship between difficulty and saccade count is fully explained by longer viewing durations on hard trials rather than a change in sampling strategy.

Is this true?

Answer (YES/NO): YES